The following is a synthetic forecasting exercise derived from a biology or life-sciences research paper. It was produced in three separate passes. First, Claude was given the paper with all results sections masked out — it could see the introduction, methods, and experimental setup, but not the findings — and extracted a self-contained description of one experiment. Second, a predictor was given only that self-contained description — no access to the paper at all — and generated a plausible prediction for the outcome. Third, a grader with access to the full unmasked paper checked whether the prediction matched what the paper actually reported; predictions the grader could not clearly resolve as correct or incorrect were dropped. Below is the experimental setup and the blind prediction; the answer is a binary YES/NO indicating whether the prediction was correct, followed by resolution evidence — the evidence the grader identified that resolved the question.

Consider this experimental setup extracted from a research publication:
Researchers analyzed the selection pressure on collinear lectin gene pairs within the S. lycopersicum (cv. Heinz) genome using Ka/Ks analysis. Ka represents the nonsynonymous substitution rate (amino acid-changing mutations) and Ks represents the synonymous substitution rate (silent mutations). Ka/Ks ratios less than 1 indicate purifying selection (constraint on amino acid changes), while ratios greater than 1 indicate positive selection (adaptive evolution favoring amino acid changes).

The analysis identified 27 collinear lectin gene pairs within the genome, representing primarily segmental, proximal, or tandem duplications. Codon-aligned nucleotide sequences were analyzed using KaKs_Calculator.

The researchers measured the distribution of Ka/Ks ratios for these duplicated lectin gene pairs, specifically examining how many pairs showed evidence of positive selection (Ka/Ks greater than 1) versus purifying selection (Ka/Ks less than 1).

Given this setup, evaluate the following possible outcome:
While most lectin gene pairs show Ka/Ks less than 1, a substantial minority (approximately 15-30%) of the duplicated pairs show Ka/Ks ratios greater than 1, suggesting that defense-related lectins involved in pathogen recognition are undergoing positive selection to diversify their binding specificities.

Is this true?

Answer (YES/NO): NO